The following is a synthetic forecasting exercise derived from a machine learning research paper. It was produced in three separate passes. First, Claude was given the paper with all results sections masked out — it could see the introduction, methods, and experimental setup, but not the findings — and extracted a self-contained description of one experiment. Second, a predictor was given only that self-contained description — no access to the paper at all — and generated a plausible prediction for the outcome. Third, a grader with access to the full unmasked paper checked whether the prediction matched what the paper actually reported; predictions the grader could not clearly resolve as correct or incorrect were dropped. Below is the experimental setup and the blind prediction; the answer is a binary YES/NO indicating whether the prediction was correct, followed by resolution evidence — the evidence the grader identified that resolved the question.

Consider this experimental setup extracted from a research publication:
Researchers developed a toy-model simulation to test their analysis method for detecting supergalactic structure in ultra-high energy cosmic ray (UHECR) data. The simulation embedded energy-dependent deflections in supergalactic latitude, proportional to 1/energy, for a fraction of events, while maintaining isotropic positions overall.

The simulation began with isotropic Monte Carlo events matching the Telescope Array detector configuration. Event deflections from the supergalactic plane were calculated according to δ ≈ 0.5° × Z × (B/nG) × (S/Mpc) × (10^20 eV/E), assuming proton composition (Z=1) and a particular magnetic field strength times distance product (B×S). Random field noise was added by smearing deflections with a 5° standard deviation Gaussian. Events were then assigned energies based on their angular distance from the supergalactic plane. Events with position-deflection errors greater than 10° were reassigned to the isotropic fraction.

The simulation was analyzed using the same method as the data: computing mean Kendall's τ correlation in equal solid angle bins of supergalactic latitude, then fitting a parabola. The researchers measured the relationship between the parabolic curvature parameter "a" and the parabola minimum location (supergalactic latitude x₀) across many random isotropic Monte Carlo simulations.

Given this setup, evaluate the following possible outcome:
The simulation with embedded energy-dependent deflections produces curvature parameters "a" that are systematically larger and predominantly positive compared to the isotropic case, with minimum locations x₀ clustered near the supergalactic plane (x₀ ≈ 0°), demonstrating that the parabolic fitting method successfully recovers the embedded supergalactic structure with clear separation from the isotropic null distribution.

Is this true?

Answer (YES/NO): YES